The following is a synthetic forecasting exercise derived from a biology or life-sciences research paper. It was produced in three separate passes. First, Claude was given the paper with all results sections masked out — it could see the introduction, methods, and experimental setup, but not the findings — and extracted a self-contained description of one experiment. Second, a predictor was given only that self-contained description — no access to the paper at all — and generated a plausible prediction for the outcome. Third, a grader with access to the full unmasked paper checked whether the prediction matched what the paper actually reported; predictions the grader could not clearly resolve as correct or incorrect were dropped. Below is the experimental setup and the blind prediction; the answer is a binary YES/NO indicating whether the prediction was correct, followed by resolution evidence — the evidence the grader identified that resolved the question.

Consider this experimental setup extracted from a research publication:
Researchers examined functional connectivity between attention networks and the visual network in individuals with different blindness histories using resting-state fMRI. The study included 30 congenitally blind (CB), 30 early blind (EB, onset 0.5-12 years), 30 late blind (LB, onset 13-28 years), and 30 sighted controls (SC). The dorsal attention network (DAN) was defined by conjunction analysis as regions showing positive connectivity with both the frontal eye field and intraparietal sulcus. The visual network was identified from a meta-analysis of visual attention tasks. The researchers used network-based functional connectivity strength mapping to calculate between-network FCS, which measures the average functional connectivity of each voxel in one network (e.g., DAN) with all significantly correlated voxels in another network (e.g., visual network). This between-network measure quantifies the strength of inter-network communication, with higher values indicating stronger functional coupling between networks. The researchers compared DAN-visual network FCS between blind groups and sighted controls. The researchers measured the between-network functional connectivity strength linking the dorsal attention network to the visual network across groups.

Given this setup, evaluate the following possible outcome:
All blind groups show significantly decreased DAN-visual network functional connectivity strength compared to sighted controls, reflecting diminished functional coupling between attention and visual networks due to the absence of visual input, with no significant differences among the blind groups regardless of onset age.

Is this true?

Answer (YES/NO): NO